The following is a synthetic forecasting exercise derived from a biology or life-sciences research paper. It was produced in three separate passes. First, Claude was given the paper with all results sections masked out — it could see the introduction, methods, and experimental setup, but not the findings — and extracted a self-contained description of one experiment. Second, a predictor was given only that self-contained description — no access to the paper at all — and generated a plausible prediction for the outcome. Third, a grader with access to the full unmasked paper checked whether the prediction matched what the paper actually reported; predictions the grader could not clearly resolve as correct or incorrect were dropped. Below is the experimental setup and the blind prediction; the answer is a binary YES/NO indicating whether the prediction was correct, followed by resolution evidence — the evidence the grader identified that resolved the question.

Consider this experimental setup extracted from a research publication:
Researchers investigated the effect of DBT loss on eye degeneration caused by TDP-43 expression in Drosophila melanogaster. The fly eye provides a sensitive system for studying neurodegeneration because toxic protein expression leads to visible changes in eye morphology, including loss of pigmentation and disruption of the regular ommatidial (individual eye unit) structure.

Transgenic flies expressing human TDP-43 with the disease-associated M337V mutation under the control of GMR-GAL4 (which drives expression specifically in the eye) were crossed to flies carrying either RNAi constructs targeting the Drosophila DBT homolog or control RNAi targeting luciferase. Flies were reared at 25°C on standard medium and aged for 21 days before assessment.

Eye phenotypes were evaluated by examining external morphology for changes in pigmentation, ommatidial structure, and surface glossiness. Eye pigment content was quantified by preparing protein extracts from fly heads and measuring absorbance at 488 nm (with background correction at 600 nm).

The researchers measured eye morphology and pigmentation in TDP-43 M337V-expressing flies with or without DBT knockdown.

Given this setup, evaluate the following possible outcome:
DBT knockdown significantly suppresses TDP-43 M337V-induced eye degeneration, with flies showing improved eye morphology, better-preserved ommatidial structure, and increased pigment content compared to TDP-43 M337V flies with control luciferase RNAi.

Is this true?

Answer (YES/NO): YES